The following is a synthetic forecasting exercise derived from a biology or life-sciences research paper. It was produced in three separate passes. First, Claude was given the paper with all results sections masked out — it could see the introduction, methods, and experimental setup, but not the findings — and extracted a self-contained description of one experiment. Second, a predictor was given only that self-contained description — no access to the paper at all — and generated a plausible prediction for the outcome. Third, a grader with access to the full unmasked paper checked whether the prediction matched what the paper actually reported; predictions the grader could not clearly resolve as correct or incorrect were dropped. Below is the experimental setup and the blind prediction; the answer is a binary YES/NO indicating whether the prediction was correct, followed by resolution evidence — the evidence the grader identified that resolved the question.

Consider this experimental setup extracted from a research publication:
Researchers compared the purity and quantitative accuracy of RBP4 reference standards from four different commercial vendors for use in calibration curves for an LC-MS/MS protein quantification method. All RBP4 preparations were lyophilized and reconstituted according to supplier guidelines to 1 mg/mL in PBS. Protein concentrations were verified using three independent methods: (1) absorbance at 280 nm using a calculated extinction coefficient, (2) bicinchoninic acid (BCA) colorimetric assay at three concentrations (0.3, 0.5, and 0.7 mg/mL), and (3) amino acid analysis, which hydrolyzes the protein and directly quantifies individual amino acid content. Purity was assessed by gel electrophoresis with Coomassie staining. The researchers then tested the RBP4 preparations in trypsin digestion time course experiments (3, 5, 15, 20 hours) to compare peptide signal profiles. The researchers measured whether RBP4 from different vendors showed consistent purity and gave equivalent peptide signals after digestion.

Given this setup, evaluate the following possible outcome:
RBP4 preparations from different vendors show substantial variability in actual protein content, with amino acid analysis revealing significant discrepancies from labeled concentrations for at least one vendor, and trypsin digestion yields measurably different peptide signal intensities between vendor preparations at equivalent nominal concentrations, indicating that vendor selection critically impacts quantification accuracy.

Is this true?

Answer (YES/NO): NO